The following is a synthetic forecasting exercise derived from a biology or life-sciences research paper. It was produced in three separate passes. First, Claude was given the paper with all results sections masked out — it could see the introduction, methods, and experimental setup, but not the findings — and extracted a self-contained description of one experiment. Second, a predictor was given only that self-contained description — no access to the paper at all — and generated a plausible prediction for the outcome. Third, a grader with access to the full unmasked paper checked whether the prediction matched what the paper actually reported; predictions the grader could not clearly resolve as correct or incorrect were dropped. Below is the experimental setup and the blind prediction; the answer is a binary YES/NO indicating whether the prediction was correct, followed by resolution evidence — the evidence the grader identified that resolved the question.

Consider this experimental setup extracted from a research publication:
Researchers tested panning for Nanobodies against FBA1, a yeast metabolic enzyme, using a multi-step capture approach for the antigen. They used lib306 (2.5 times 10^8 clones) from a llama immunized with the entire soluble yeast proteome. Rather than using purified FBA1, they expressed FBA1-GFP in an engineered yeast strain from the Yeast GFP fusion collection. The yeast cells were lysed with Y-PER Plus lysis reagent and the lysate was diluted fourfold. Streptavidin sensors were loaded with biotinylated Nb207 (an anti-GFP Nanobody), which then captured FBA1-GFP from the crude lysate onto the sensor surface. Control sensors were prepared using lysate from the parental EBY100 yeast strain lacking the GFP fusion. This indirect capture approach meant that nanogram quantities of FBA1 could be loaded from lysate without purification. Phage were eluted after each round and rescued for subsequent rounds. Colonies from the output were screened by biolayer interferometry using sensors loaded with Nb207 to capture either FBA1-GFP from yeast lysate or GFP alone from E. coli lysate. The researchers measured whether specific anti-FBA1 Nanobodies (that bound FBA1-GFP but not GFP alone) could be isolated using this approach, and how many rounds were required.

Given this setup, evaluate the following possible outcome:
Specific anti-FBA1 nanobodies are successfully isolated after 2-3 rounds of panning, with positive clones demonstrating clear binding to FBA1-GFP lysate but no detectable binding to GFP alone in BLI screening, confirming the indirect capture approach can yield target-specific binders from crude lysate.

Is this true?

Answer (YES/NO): YES